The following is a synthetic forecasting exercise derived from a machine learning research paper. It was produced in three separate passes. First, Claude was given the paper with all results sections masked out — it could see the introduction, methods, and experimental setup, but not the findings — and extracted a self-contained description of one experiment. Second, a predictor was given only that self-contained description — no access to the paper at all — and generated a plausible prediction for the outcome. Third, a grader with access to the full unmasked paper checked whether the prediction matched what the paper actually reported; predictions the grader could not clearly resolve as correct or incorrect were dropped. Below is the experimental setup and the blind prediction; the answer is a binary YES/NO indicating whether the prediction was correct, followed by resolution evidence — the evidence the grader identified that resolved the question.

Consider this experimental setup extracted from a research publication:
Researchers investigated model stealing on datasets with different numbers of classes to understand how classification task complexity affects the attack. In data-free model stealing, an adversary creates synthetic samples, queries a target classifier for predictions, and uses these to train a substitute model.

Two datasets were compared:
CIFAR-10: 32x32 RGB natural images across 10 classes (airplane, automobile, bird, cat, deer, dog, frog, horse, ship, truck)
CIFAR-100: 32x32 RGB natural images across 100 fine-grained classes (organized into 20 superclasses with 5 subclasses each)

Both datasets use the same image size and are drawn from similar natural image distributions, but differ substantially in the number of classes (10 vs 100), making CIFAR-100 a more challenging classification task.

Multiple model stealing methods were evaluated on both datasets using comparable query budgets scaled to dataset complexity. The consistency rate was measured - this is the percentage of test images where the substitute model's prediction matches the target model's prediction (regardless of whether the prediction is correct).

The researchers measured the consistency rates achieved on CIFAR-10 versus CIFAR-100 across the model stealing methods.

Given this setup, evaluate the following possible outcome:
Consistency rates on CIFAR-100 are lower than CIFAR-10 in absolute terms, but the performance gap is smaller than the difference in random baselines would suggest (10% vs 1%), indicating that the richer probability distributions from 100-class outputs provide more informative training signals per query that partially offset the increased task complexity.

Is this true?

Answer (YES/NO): NO